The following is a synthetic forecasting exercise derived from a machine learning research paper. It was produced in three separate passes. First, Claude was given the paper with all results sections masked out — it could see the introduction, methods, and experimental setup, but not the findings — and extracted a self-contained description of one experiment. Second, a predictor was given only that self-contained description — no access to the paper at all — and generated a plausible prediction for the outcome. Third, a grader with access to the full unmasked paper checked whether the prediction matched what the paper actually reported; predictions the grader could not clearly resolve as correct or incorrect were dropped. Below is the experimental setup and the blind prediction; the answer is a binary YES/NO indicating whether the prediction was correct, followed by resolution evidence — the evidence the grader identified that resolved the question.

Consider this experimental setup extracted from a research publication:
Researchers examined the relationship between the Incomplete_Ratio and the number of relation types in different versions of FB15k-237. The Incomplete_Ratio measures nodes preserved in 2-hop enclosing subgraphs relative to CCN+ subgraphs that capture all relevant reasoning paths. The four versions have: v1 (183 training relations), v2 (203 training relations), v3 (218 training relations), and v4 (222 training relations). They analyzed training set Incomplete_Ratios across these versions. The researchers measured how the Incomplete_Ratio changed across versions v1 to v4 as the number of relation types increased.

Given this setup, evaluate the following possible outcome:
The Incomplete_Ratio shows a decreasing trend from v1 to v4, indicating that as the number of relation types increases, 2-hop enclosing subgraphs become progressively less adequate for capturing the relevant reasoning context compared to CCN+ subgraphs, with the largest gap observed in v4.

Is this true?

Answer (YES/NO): NO